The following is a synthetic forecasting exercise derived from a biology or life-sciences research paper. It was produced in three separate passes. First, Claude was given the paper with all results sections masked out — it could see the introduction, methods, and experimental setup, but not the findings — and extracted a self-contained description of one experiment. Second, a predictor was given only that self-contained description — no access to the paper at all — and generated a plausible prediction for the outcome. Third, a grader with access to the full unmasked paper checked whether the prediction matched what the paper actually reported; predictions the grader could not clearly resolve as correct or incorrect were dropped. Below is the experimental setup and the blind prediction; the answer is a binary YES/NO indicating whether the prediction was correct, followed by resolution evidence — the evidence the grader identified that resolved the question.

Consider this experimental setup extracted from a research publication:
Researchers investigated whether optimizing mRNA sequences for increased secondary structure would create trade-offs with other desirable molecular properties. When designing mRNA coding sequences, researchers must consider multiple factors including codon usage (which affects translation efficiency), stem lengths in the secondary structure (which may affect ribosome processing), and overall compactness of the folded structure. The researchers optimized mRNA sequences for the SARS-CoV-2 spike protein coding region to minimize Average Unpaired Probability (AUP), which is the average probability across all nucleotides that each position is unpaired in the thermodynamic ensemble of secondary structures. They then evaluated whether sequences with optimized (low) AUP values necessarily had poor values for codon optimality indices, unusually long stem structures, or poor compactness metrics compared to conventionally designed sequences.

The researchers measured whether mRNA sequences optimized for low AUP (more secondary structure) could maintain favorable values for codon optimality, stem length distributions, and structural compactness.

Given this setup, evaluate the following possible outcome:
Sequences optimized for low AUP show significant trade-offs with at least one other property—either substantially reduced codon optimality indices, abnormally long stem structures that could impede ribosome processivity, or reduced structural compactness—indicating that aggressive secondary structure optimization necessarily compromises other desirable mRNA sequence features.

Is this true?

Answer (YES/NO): NO